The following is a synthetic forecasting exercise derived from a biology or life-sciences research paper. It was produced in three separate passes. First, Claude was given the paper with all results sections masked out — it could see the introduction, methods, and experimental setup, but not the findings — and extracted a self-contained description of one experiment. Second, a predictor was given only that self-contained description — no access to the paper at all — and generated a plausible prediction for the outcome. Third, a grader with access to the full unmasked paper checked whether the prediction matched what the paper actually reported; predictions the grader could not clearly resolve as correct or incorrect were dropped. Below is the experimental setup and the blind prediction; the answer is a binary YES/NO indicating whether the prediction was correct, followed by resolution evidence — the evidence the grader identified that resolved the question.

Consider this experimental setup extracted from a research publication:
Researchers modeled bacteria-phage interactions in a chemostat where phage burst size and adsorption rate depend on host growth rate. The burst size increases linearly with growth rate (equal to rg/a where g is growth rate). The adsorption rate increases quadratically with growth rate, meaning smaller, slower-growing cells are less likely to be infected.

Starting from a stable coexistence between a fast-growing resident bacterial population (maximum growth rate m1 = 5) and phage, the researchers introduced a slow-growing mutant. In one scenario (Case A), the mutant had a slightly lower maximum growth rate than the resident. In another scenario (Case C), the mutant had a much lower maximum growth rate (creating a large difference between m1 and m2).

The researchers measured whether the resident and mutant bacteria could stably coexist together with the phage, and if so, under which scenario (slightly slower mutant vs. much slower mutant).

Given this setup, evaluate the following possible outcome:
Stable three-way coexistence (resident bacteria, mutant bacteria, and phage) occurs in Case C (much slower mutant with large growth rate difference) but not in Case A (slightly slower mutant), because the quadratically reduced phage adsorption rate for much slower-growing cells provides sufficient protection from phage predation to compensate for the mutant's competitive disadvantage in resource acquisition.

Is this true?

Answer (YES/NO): YES